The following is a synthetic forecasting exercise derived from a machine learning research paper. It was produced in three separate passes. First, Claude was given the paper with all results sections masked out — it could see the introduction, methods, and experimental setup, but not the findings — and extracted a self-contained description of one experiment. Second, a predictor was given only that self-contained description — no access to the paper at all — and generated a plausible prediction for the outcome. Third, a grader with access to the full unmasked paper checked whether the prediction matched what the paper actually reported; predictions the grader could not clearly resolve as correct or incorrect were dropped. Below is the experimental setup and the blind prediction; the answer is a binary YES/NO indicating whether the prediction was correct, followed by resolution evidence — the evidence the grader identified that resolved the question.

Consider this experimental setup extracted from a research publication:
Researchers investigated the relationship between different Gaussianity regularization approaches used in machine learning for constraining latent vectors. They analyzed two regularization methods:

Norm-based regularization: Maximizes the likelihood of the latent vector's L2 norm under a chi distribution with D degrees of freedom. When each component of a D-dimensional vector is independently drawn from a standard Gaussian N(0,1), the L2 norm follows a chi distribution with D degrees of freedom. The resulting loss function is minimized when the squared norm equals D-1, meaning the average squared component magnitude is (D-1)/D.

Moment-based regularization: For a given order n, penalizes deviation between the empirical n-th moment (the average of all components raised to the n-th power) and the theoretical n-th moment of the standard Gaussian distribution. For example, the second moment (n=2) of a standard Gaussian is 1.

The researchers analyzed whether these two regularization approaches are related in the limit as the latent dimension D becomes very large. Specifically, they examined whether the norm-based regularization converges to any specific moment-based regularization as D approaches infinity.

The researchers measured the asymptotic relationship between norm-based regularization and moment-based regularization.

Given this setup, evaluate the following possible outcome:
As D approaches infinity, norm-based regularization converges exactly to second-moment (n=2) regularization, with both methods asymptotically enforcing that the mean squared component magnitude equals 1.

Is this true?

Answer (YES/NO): YES